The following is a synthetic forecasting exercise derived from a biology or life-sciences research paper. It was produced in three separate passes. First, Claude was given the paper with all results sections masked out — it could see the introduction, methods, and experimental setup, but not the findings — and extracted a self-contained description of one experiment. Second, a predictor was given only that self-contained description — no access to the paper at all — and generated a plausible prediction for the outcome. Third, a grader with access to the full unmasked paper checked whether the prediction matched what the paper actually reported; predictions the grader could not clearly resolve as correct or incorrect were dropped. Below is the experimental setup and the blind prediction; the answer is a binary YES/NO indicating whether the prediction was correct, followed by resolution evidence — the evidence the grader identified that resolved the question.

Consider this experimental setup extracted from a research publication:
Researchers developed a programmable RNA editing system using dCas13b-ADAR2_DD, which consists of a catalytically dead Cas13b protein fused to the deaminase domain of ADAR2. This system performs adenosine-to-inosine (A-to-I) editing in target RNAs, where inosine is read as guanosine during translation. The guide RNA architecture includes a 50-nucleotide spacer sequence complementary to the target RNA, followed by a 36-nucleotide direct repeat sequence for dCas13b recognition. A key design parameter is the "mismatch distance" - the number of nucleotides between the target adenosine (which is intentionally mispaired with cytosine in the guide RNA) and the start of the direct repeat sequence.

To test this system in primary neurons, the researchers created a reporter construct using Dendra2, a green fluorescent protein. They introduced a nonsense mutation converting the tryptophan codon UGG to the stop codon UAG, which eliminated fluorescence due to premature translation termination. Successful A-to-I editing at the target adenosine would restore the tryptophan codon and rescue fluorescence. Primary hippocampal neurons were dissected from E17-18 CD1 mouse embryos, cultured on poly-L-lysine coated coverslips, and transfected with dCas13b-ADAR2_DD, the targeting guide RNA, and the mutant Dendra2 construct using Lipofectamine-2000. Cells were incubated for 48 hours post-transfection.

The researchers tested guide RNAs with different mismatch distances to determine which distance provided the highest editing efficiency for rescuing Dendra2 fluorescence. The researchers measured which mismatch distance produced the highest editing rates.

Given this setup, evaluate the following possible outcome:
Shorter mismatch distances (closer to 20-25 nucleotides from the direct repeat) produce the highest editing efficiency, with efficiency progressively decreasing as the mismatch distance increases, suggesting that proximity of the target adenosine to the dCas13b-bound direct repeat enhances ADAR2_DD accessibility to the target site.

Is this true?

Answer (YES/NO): NO